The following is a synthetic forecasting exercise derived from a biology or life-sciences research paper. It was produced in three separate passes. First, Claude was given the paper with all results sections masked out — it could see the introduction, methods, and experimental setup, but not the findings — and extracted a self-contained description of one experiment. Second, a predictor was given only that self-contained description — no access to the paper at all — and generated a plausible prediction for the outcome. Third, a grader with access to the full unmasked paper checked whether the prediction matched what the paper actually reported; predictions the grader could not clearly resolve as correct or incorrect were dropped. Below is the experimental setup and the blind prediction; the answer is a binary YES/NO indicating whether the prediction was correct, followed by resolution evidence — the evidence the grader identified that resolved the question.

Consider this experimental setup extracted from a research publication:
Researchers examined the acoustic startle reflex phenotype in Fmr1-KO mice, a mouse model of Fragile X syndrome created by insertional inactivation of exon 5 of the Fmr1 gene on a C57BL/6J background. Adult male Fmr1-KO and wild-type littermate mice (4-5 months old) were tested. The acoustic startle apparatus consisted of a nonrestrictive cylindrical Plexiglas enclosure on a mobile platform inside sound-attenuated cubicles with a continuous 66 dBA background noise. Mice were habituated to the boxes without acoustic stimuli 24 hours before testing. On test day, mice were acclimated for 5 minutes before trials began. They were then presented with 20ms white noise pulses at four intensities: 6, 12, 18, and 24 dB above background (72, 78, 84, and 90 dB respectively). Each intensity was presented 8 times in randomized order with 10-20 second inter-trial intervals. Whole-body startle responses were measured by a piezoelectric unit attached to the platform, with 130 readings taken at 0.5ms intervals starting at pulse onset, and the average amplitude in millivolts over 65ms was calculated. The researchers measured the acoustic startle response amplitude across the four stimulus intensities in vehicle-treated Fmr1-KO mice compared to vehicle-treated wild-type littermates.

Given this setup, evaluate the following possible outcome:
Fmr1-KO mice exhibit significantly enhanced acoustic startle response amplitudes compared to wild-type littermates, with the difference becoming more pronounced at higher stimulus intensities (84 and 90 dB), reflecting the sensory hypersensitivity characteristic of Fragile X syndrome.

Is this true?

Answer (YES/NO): YES